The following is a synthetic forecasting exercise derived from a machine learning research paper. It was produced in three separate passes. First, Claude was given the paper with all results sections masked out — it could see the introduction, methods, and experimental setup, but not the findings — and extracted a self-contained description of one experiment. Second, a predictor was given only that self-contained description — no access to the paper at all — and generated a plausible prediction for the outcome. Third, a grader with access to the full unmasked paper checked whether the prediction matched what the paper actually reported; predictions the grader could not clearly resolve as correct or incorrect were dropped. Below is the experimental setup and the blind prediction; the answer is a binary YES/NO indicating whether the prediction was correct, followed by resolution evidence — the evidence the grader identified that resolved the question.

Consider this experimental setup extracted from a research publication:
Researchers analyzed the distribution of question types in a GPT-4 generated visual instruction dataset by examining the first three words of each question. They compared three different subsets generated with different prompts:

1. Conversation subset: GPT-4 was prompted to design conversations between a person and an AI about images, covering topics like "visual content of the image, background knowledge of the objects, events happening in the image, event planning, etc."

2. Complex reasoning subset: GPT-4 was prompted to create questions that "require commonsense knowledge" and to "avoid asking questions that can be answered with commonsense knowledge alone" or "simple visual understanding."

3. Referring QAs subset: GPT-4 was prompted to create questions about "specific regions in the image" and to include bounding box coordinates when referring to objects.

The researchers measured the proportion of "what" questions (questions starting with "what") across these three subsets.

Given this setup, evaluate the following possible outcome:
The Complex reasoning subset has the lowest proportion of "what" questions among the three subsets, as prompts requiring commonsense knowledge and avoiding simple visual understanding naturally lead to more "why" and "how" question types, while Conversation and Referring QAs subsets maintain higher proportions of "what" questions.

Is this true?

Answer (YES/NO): NO